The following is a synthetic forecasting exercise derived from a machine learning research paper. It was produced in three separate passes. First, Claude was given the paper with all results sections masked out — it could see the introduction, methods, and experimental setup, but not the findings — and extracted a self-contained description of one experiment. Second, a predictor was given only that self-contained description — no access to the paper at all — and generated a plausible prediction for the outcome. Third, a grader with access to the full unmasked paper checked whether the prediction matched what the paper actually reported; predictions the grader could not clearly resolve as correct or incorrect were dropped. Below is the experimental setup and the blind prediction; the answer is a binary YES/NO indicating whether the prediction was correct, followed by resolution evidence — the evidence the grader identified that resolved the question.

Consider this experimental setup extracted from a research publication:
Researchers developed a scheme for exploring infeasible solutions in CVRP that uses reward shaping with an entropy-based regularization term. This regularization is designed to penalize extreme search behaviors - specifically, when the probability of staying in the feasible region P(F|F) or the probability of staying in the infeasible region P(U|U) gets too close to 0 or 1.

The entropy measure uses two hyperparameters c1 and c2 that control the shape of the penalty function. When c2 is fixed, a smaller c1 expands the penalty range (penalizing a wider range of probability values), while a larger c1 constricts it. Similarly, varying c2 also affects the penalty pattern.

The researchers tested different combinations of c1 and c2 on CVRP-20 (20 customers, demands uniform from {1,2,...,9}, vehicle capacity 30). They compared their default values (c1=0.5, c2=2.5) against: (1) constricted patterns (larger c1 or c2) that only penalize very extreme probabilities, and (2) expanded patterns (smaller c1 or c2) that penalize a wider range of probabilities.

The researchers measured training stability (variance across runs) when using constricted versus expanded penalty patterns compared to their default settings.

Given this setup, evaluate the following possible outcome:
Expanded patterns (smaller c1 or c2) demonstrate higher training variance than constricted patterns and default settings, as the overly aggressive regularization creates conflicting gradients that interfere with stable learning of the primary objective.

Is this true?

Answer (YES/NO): NO